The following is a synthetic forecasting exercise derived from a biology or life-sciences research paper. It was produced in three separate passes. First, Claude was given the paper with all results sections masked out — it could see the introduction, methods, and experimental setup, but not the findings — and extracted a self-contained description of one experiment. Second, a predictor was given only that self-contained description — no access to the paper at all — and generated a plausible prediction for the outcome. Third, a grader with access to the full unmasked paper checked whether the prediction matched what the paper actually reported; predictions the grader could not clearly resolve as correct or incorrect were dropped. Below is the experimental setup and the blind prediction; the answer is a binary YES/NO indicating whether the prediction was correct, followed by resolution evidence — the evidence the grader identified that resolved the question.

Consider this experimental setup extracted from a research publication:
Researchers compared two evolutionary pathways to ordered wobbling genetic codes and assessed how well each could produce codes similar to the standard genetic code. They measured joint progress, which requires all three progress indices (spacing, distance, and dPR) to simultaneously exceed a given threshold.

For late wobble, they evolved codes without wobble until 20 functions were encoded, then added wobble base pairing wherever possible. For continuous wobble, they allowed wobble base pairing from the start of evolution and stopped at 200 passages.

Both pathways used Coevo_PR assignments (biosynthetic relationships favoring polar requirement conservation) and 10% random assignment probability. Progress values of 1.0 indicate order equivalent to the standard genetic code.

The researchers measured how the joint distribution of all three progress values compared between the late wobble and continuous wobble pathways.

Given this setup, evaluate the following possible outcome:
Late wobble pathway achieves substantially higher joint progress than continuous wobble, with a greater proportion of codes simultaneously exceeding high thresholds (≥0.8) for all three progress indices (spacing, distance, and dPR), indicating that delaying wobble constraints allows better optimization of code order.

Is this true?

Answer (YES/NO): NO